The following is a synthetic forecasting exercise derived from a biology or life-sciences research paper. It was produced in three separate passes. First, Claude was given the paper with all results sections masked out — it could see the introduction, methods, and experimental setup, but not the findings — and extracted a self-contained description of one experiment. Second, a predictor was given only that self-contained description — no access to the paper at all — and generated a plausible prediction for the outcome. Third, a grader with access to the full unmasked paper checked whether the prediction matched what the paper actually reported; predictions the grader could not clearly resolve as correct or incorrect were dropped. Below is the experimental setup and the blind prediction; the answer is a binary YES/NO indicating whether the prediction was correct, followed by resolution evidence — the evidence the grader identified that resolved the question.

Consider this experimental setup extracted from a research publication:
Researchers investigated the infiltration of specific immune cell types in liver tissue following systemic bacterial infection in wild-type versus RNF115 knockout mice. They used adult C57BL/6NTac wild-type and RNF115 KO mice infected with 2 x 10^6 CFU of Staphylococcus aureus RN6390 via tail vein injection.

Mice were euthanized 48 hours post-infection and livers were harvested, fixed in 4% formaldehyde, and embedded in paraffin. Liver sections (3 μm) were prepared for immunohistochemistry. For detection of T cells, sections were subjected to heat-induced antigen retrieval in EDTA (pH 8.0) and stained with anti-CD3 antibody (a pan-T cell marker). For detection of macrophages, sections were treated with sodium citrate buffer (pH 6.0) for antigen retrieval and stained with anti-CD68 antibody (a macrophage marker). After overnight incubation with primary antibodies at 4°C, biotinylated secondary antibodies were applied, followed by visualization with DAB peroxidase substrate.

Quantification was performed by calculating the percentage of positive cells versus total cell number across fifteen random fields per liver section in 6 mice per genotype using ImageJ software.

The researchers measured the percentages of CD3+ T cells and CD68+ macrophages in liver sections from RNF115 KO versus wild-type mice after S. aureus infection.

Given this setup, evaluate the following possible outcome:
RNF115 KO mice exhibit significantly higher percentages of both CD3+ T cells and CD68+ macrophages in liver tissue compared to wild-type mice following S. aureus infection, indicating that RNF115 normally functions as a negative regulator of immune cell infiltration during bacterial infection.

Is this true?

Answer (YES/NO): NO